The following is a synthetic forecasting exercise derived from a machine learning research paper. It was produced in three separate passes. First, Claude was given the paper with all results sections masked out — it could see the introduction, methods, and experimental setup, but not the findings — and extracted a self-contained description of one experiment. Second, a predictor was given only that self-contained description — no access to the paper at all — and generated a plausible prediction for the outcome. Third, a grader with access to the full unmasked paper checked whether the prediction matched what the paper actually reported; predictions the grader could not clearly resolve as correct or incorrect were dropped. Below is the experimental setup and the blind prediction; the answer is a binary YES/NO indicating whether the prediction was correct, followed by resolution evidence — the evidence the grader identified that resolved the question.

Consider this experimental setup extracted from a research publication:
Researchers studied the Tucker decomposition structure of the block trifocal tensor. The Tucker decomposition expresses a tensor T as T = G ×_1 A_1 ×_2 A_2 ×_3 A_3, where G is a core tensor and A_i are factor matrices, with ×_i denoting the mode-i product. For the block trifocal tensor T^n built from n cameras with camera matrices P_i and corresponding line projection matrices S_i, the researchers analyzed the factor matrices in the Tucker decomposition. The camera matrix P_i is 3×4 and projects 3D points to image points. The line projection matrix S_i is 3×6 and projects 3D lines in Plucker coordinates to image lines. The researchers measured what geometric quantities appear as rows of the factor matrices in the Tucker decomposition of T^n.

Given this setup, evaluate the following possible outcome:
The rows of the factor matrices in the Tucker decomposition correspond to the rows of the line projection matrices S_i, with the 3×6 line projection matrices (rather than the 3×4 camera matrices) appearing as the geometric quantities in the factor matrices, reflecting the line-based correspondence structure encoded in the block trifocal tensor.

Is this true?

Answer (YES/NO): NO